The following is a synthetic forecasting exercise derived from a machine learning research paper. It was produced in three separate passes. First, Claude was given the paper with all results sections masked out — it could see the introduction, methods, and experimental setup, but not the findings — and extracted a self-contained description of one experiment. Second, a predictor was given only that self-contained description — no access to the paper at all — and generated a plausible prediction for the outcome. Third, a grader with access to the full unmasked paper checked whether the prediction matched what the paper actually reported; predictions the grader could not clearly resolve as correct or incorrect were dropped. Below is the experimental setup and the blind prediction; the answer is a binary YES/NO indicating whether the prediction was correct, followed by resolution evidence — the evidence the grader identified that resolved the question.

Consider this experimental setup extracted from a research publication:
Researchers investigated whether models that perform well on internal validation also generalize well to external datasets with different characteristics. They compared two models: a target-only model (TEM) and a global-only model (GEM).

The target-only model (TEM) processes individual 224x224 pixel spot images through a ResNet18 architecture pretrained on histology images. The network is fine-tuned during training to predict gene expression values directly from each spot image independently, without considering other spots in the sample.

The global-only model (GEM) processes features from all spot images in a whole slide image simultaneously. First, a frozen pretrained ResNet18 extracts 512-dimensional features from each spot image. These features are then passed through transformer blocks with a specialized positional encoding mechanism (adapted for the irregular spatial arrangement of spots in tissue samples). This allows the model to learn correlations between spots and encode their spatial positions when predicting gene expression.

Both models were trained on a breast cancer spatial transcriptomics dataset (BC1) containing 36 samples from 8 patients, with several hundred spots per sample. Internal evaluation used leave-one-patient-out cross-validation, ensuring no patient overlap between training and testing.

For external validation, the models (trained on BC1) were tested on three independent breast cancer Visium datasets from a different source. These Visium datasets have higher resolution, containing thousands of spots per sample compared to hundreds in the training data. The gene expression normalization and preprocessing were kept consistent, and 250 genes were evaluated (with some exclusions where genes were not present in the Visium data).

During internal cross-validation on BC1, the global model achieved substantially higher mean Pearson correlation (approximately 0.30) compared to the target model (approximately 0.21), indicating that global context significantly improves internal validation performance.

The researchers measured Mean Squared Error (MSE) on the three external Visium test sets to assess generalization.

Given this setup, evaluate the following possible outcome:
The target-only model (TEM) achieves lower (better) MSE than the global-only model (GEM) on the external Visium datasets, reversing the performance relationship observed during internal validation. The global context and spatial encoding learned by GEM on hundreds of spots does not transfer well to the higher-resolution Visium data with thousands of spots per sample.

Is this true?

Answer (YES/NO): YES